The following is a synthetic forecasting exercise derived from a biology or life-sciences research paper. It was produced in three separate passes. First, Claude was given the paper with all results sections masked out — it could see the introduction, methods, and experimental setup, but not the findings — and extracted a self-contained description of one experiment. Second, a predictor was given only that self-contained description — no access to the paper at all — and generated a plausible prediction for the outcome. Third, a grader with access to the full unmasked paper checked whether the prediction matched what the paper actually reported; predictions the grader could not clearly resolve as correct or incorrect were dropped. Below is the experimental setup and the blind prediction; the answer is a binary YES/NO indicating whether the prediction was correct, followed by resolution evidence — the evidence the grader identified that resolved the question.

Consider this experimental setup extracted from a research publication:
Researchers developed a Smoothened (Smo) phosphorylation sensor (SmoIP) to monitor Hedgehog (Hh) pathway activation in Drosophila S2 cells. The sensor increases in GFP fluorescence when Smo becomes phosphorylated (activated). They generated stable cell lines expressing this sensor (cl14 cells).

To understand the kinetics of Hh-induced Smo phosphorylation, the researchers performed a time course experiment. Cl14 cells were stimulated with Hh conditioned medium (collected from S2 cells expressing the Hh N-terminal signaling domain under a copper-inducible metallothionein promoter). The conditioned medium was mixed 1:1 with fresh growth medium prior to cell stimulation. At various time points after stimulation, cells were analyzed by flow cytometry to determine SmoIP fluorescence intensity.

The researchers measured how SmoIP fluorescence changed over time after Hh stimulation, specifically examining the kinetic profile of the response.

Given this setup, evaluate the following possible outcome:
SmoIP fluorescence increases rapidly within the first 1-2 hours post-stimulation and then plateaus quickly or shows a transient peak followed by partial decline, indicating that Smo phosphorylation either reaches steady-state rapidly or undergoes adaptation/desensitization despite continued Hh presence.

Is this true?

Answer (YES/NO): NO